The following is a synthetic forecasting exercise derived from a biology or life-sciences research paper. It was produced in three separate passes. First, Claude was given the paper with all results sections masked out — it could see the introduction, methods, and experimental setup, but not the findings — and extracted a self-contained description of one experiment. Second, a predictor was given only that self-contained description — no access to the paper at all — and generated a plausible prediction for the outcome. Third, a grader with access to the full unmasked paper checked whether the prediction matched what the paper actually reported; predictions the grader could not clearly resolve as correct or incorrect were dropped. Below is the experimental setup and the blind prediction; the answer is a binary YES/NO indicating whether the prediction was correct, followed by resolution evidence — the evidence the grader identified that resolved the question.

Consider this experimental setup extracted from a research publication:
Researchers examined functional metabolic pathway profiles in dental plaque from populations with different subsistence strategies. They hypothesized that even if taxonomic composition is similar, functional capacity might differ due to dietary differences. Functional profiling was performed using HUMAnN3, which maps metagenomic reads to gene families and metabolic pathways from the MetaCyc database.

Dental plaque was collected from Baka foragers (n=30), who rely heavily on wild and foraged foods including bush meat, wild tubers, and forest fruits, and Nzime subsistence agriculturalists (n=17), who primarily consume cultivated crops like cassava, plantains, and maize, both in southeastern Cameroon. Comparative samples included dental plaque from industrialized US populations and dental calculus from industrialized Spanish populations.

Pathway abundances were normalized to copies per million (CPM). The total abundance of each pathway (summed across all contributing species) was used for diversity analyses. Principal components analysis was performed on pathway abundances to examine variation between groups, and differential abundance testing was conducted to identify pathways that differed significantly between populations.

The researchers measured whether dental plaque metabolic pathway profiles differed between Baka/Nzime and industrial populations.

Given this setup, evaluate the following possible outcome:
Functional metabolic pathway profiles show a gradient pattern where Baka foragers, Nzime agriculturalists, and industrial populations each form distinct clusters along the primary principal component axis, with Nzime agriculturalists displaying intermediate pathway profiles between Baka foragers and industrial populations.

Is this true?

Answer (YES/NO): NO